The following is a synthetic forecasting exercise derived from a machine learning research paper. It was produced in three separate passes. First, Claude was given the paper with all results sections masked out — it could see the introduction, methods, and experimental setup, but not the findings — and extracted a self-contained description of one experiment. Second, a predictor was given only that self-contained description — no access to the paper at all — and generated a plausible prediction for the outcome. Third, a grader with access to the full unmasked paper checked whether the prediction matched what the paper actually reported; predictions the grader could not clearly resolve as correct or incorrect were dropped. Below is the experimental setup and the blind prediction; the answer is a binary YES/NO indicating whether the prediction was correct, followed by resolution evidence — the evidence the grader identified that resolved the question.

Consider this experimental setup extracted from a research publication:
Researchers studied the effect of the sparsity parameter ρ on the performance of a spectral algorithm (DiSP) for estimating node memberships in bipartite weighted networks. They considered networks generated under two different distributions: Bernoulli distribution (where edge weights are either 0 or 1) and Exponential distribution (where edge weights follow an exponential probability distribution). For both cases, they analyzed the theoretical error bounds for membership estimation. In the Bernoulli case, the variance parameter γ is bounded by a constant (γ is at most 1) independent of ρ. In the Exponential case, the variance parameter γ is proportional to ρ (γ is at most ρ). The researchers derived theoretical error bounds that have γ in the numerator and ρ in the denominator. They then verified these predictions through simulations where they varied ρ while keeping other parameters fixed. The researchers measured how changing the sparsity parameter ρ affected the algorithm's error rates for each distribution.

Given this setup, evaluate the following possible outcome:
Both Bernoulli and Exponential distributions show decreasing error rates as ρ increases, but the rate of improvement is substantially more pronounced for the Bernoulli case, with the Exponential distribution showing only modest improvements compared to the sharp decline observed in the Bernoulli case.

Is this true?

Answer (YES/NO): NO